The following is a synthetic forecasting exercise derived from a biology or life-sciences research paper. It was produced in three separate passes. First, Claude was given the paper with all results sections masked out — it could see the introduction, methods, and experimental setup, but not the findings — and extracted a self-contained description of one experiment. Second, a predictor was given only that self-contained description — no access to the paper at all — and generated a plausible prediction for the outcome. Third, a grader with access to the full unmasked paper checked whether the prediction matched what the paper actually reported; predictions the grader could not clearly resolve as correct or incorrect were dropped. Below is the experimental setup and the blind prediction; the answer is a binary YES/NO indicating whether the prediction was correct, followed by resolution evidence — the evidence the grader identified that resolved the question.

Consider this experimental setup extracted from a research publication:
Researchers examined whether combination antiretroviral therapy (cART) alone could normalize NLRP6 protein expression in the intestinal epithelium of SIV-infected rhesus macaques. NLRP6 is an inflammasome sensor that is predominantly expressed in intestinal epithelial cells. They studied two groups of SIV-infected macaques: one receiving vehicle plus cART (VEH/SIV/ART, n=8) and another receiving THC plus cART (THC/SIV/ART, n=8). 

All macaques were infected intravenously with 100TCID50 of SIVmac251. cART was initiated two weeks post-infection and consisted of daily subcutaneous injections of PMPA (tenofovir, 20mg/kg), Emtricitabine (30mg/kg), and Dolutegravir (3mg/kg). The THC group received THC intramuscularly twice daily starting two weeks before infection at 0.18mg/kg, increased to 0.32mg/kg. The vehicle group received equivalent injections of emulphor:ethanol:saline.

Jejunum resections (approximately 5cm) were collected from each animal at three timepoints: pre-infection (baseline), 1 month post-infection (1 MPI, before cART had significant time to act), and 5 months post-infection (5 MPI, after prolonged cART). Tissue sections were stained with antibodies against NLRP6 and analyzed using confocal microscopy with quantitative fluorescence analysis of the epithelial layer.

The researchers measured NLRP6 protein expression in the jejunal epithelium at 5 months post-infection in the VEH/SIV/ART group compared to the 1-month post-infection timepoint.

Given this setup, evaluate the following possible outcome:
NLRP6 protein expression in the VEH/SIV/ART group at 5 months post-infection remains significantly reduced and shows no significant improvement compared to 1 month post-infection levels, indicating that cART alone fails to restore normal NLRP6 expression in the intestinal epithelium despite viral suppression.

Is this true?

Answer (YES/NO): NO